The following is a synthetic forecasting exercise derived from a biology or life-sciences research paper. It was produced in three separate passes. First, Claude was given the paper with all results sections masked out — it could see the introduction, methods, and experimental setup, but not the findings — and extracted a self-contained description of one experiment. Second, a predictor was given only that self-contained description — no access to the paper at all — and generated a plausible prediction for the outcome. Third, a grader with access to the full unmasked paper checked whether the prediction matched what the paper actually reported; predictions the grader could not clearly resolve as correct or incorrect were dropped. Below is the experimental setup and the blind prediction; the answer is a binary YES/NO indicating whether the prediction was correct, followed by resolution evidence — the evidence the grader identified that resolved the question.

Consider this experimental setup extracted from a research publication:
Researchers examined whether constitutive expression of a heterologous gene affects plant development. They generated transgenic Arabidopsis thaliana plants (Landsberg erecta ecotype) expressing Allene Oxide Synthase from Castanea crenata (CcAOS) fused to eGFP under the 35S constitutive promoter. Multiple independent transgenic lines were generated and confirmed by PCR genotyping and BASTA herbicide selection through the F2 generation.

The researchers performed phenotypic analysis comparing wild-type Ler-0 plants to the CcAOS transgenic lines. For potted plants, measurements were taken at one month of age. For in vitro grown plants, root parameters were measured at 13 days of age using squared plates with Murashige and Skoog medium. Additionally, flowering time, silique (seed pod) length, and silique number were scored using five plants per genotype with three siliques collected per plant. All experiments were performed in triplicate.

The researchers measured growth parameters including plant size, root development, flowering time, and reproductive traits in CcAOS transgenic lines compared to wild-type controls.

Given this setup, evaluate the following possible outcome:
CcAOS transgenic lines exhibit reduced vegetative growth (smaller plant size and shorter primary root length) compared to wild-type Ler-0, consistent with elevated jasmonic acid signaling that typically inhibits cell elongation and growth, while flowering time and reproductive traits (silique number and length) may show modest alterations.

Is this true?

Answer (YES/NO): NO